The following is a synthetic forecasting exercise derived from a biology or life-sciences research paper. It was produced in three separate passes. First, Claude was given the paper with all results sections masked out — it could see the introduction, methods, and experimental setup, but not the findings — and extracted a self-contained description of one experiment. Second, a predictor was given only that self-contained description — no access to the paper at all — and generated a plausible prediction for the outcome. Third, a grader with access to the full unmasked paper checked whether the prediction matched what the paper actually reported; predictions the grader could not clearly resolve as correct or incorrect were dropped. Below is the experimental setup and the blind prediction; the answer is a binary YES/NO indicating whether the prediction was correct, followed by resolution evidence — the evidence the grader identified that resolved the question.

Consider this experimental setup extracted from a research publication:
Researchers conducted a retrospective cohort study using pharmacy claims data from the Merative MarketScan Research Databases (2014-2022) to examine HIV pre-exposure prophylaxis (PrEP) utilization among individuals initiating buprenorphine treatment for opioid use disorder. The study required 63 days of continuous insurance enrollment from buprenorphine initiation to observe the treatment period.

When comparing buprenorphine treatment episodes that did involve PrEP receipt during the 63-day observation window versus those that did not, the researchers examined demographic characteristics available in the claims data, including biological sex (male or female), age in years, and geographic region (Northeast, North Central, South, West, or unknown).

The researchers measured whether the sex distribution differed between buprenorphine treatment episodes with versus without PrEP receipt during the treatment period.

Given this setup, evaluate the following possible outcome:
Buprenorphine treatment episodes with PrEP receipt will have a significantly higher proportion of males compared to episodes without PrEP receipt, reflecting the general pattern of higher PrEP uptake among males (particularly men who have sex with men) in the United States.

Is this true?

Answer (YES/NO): YES